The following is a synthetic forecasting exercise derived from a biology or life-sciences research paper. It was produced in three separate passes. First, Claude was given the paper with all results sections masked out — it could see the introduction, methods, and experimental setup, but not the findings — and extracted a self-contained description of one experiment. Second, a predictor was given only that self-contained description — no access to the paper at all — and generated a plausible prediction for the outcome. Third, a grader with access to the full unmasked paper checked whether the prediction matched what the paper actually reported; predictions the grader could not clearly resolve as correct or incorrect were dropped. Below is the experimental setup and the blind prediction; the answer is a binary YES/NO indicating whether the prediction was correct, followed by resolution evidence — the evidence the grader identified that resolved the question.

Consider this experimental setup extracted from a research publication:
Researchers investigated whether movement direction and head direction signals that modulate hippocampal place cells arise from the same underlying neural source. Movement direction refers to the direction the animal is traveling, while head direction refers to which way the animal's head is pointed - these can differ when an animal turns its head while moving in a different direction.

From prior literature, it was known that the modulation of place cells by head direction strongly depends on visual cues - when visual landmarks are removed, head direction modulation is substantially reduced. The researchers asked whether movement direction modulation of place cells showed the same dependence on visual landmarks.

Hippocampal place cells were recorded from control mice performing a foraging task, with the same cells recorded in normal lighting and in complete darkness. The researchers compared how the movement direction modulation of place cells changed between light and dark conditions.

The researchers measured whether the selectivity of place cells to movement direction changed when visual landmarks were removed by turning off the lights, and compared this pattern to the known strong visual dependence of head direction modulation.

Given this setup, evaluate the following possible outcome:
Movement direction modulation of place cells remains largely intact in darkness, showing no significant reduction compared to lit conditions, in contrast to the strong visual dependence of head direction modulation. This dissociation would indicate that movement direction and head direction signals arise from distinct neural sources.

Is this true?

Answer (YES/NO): YES